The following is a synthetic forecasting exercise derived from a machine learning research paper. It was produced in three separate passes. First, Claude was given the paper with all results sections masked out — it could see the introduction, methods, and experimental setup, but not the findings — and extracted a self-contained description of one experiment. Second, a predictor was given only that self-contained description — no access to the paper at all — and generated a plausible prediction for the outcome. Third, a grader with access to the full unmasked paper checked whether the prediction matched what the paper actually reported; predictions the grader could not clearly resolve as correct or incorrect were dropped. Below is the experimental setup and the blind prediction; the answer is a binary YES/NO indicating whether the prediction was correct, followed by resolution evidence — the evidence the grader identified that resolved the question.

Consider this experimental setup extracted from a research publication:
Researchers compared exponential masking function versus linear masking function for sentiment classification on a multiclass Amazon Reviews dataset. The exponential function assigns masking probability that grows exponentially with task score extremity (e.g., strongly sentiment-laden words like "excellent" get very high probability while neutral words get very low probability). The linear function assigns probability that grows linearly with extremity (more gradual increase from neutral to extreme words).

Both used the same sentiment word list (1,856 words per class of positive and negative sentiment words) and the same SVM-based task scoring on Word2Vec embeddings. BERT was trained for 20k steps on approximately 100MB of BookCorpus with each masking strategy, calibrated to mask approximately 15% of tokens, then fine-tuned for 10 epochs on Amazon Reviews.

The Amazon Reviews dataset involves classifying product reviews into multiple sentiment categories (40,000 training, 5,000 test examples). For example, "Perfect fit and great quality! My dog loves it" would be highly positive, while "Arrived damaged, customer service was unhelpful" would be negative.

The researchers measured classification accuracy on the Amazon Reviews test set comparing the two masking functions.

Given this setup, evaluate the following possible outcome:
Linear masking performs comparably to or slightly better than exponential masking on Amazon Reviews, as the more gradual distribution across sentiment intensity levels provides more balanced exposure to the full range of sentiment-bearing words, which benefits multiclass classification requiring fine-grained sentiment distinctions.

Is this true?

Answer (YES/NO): YES